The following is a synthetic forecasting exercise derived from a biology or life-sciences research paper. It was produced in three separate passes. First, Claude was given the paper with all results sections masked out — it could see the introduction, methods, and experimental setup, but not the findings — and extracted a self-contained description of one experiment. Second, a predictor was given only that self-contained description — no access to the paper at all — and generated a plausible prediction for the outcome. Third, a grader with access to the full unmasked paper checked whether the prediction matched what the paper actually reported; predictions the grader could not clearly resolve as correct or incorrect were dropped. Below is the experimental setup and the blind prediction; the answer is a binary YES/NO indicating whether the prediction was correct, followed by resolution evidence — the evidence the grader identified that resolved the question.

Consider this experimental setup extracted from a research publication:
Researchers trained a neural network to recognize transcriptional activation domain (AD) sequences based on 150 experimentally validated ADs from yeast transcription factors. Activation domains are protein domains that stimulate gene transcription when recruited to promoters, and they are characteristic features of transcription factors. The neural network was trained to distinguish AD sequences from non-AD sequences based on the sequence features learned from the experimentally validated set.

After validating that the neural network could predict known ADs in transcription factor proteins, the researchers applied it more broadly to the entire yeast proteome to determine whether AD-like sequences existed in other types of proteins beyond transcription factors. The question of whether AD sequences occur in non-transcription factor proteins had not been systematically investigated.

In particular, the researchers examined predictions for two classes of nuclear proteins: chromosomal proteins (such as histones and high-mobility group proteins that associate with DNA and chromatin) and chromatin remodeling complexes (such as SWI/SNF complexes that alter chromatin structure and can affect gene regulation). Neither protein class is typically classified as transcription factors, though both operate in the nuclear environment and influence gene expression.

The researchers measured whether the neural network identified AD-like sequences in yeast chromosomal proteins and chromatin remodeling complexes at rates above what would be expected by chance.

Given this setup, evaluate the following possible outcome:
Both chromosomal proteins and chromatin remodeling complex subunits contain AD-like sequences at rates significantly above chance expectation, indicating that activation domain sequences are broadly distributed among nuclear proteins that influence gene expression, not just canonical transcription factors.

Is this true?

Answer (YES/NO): NO